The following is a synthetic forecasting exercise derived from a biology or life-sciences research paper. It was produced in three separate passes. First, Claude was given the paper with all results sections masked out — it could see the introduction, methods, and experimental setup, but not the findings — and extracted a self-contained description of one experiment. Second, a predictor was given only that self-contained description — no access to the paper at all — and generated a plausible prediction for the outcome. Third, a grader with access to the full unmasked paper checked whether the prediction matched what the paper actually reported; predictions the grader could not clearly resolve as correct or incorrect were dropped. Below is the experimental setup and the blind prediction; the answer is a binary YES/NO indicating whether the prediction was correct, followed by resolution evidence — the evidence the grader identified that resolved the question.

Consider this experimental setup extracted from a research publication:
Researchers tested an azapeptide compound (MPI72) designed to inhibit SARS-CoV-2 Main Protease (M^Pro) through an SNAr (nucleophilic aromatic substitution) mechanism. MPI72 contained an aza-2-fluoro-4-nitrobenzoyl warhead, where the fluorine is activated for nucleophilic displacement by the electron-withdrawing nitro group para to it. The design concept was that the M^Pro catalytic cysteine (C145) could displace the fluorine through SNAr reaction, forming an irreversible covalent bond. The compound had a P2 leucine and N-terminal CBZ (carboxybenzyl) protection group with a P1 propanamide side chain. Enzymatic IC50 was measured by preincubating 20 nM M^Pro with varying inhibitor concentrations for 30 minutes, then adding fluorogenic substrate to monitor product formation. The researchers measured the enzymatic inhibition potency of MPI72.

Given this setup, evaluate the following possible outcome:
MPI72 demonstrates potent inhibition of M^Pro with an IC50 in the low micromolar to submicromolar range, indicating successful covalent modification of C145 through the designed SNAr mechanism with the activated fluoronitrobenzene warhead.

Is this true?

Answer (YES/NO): NO